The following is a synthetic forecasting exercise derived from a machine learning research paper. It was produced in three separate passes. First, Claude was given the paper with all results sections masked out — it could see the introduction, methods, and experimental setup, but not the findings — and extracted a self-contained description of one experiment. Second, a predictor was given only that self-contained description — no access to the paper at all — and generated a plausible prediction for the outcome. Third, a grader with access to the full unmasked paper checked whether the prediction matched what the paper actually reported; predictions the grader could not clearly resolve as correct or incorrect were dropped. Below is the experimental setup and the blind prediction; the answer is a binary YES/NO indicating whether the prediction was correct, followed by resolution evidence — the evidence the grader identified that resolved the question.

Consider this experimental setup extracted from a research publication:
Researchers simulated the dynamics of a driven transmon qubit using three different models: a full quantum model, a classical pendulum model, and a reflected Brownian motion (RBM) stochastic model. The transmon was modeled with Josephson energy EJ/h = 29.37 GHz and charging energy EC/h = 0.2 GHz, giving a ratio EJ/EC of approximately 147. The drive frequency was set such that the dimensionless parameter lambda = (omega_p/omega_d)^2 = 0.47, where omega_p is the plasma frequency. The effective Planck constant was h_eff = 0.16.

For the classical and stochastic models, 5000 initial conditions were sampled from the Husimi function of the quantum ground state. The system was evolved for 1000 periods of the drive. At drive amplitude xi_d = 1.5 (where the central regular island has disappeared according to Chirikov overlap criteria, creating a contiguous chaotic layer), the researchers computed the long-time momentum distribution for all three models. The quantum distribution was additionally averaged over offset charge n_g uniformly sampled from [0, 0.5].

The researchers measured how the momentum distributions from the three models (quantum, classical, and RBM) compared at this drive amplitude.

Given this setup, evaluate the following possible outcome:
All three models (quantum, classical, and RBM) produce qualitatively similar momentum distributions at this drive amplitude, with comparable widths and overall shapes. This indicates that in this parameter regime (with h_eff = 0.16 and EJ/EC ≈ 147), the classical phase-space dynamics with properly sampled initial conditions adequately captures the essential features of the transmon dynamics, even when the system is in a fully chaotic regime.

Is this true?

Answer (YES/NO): YES